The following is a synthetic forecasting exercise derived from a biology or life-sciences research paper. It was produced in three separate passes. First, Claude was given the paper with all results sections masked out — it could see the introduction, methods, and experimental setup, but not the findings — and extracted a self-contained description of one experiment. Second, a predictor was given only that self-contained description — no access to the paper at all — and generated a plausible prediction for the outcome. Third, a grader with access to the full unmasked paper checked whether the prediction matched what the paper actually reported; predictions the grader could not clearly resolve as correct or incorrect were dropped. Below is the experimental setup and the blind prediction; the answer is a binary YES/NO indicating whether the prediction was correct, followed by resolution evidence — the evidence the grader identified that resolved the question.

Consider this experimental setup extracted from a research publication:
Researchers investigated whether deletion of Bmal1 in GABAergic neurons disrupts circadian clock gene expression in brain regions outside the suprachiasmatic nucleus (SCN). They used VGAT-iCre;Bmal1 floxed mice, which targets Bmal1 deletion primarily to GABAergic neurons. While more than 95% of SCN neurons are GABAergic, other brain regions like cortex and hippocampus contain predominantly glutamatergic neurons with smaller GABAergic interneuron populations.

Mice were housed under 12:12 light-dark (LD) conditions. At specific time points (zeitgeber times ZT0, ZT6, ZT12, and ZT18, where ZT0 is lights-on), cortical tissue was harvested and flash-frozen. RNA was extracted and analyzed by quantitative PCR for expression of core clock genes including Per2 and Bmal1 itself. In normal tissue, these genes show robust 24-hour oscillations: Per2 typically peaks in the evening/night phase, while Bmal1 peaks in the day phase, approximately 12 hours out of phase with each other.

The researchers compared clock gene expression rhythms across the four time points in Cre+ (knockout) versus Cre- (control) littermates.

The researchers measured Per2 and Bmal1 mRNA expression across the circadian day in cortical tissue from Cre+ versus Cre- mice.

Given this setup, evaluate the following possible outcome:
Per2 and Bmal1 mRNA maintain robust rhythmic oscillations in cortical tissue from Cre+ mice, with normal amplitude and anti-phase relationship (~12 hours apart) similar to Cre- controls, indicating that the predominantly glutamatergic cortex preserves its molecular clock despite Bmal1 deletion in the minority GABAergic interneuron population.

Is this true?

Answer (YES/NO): NO